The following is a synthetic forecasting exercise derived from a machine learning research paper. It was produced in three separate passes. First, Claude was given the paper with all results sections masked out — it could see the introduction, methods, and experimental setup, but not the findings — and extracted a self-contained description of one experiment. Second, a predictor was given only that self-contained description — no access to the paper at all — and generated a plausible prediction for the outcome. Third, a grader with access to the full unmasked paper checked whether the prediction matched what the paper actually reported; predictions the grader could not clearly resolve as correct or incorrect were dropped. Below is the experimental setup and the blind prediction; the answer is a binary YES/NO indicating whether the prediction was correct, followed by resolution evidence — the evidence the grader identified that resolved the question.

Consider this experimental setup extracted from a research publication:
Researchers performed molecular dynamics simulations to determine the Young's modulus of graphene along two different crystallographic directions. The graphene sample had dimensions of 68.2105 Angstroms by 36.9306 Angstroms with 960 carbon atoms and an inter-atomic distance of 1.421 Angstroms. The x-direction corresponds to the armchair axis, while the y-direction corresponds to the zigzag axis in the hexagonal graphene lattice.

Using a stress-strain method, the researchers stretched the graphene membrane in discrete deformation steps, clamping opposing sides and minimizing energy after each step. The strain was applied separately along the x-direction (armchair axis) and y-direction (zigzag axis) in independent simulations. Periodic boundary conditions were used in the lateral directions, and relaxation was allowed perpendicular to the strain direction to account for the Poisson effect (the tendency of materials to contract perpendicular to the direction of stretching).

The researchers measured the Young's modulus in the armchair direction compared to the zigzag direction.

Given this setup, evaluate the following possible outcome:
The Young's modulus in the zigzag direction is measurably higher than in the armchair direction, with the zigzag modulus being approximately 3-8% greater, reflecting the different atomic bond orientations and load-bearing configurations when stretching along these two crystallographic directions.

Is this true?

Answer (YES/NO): NO